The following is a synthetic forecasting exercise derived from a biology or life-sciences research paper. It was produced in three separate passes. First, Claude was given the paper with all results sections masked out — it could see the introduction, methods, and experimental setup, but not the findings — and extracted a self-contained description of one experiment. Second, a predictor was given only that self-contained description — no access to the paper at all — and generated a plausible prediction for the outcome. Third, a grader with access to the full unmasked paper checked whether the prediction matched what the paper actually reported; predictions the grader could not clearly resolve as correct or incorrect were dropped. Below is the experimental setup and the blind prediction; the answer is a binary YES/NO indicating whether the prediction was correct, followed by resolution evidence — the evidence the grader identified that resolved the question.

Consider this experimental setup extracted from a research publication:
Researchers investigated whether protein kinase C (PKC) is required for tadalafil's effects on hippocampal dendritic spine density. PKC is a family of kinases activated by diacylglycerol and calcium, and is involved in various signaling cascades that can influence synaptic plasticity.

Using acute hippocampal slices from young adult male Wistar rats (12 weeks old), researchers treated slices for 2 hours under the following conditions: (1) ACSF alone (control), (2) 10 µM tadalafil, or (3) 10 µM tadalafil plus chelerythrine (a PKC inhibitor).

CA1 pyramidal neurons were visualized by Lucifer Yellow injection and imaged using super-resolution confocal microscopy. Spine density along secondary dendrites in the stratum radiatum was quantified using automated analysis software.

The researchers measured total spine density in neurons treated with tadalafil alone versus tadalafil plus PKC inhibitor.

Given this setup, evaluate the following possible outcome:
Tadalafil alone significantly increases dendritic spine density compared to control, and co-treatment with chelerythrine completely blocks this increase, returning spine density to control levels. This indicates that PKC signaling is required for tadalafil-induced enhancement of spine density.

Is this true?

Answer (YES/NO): NO